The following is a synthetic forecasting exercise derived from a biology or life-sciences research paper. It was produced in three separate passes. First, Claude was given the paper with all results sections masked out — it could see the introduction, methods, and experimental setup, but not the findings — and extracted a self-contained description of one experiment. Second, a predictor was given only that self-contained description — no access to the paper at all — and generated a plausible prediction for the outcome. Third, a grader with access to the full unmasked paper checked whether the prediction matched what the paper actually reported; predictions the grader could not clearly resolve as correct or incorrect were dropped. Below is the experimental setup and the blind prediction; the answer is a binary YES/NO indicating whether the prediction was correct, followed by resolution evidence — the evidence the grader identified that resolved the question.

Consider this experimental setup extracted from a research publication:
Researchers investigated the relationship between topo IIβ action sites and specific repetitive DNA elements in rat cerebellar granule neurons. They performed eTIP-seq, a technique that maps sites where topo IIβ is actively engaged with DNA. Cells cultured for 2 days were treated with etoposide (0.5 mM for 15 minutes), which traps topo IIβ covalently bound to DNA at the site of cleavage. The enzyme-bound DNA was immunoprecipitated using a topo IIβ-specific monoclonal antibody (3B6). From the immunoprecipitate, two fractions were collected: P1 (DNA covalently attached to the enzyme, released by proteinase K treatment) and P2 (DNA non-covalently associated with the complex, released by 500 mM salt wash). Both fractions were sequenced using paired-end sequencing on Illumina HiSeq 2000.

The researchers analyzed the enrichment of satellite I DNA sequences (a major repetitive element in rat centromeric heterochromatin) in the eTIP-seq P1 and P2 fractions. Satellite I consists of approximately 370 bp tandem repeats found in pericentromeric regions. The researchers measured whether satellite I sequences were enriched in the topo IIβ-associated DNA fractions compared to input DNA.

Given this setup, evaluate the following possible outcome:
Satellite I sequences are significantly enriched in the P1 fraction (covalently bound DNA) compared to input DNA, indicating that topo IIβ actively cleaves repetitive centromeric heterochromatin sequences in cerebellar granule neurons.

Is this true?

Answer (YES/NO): NO